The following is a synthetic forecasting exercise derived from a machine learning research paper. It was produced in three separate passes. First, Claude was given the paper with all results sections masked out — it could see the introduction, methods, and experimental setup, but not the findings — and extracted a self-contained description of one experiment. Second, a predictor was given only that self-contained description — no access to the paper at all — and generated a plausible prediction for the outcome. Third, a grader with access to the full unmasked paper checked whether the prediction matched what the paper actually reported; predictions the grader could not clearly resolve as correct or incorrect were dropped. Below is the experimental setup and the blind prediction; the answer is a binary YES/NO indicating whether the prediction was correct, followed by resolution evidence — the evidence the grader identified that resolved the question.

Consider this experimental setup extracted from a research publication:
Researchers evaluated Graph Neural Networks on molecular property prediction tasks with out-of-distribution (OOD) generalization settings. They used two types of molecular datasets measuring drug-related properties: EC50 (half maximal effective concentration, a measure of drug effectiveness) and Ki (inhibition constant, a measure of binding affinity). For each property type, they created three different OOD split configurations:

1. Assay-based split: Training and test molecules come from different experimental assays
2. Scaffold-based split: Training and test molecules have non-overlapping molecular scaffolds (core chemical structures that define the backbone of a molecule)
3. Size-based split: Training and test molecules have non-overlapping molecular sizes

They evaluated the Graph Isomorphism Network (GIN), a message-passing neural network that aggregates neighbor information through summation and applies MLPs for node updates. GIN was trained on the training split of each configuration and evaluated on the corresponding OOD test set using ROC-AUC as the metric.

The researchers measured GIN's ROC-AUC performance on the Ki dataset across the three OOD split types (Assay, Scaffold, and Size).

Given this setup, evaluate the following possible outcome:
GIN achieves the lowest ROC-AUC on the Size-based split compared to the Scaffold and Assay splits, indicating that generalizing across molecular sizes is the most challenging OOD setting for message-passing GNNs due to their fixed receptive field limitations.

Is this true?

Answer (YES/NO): YES